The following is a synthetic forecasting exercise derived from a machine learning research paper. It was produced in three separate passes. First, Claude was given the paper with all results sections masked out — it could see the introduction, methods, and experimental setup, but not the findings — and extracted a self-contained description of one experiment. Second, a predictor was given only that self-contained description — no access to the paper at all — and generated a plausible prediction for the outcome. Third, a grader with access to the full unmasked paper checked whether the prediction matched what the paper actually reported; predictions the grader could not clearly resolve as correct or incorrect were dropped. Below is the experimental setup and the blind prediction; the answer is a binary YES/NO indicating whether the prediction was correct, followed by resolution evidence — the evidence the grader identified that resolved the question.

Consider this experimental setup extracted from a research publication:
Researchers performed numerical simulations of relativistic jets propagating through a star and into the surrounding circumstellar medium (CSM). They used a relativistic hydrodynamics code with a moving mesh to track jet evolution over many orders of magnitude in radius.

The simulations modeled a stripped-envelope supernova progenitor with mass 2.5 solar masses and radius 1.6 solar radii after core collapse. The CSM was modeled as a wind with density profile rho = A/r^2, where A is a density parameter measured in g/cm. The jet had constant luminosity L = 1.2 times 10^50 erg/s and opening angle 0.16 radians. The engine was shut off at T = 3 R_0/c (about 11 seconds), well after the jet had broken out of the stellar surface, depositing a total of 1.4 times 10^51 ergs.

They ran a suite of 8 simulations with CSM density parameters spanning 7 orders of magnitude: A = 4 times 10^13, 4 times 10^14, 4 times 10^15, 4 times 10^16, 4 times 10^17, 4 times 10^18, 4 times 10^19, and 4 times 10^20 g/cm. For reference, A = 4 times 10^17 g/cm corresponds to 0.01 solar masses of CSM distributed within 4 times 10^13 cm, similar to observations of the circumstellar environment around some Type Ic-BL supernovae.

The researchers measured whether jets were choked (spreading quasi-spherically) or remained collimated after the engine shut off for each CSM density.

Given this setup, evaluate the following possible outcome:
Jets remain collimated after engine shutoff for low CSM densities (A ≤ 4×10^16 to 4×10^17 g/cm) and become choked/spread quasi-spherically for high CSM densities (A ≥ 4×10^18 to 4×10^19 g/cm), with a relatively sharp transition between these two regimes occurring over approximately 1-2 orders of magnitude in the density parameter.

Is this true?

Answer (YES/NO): NO